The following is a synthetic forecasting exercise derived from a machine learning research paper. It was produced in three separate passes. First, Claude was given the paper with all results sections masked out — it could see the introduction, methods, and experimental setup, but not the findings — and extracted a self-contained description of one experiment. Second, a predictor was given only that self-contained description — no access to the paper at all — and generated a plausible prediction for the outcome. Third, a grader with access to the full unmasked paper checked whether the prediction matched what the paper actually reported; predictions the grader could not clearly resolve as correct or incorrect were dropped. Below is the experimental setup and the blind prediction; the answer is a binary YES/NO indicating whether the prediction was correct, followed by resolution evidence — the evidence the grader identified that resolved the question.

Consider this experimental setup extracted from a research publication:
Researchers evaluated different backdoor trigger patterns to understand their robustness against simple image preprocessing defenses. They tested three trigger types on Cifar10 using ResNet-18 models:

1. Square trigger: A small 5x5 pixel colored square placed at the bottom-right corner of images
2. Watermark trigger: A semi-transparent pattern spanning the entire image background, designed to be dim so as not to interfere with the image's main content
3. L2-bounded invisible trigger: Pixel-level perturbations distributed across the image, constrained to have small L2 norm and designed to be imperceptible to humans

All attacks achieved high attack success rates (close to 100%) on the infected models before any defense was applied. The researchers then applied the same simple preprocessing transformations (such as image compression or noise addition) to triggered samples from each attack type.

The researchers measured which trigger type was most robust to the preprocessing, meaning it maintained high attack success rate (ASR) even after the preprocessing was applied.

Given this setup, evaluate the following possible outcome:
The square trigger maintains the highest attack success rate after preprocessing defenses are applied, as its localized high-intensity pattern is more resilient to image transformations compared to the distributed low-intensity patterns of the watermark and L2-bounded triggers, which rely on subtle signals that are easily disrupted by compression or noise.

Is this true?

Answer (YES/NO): NO